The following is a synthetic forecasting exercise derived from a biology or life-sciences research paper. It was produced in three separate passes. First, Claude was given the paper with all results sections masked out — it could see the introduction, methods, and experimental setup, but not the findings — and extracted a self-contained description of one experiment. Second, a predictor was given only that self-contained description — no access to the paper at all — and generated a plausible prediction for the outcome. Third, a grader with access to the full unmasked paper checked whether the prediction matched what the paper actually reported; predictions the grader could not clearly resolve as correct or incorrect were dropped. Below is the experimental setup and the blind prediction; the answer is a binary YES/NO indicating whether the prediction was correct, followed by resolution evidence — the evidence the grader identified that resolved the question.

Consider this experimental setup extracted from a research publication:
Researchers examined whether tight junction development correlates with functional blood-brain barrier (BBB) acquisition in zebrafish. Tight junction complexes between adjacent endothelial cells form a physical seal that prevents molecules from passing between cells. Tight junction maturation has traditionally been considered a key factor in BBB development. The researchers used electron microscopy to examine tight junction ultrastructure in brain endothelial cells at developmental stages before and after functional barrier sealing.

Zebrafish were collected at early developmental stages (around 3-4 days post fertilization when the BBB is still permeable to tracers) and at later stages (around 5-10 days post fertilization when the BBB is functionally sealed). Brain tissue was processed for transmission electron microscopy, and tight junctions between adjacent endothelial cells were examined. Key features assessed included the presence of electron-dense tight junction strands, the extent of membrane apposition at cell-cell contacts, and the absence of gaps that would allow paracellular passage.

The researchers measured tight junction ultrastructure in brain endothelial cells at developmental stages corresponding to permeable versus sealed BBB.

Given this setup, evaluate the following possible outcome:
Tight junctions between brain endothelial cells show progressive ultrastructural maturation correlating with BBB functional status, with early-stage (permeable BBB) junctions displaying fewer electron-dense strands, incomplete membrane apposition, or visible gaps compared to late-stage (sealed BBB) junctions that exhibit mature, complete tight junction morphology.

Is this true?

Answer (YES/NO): NO